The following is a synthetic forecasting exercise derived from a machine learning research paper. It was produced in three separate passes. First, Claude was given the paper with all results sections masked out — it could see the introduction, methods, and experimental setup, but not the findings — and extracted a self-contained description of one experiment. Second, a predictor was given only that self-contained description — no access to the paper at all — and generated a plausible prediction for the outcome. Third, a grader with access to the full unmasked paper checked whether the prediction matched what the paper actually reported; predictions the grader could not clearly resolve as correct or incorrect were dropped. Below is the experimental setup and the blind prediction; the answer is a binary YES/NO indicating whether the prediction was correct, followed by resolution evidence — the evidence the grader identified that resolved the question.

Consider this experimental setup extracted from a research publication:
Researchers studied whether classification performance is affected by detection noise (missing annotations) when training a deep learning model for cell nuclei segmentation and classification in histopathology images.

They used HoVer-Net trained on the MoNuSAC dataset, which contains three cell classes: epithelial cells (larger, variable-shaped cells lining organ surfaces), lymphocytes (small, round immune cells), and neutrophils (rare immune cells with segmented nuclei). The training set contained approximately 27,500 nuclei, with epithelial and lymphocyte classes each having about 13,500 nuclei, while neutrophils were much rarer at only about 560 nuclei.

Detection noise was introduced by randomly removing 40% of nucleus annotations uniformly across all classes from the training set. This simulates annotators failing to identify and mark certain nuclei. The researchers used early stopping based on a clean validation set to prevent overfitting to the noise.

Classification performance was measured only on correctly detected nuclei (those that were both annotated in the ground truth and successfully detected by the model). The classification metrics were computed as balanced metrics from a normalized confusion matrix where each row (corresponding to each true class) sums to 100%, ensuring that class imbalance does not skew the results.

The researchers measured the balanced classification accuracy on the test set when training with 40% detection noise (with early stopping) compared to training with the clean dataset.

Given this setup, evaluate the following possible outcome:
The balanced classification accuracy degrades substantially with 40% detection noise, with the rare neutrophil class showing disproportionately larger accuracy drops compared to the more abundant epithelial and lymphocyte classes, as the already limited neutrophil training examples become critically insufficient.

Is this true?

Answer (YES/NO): NO